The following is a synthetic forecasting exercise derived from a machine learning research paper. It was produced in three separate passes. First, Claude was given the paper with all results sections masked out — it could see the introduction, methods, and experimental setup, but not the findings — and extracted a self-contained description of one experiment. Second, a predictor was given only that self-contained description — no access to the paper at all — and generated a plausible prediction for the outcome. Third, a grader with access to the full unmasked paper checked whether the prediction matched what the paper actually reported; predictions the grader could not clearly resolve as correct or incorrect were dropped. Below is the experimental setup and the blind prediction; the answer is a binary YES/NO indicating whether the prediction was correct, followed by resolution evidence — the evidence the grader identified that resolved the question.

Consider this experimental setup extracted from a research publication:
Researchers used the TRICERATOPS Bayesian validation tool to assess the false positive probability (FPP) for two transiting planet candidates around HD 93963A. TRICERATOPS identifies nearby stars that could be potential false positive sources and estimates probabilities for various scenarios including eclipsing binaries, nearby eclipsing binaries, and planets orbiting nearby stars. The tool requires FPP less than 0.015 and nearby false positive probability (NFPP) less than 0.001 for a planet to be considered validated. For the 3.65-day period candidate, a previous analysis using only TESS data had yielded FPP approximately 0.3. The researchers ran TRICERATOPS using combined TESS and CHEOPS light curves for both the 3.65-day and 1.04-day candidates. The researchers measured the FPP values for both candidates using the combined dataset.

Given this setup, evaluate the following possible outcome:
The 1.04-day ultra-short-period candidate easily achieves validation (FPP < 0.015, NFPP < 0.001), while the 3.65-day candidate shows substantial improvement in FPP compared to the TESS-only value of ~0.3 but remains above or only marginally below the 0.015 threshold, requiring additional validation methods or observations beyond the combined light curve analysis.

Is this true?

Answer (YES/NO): NO